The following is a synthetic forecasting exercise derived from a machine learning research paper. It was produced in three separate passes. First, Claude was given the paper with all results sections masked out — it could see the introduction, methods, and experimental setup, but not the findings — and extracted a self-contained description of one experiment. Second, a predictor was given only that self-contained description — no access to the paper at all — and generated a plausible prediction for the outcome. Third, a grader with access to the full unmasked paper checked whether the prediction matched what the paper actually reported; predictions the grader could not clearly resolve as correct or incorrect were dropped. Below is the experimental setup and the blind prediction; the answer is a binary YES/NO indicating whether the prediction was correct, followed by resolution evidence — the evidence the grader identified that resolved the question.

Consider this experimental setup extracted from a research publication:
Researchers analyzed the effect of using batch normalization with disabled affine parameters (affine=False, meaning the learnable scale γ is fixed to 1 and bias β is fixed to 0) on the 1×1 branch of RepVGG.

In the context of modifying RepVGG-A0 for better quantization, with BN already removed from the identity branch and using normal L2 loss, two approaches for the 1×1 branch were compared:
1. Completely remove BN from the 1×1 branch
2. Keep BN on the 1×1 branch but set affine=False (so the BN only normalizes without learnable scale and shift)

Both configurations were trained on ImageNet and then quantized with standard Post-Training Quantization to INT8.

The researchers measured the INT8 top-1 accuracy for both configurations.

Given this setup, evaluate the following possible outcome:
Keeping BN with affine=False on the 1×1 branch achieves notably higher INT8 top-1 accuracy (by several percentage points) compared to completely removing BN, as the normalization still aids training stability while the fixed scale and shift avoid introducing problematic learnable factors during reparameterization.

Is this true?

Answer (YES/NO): NO